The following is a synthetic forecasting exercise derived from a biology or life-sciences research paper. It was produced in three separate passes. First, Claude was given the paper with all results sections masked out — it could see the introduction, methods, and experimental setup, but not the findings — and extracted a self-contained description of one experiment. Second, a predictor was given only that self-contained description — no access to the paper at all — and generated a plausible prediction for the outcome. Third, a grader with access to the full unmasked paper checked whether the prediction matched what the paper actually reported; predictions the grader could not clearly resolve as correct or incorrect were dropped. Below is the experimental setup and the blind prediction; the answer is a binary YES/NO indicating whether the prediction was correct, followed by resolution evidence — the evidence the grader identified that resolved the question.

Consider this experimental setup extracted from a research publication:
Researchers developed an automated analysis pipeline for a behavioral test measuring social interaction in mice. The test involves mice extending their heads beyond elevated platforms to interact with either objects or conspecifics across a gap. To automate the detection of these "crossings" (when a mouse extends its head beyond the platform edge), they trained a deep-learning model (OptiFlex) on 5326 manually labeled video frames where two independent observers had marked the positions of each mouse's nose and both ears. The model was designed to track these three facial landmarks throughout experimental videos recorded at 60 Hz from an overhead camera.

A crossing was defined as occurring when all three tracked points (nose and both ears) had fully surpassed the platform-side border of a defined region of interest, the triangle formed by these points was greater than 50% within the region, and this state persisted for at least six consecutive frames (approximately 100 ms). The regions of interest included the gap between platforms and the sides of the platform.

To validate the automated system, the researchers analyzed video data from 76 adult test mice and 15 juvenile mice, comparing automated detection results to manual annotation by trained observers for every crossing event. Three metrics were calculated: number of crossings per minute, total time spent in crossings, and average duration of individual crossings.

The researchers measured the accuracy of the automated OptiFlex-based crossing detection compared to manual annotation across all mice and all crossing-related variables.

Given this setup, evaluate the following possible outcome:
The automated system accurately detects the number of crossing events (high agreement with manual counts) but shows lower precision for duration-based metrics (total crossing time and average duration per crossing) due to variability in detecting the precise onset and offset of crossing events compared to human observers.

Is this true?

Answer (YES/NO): NO